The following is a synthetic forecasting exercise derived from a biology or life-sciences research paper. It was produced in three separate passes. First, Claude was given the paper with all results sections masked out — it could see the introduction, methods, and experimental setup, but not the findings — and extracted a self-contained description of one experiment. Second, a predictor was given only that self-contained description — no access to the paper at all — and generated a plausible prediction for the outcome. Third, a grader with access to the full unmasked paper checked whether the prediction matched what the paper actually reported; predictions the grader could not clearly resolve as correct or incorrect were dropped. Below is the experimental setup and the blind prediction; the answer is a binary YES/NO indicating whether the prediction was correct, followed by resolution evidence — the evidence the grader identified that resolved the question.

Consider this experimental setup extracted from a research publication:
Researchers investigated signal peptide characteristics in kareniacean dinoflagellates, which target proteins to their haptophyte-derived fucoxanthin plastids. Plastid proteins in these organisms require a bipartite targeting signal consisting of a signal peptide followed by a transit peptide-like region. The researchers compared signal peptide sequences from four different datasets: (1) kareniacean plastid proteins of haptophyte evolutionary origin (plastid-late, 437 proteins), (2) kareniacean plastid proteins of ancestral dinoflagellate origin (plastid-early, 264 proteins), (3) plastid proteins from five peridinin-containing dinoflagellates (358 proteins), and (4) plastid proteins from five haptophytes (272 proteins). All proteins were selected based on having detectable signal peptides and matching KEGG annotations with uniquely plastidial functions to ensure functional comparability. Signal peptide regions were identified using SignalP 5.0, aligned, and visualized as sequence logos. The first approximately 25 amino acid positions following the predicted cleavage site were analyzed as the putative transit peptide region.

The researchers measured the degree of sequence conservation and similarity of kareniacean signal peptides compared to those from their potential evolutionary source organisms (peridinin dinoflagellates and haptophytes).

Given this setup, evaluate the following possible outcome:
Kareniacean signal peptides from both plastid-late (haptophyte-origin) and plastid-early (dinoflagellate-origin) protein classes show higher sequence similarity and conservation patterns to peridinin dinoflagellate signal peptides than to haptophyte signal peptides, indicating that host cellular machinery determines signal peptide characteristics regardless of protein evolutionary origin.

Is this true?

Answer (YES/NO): NO